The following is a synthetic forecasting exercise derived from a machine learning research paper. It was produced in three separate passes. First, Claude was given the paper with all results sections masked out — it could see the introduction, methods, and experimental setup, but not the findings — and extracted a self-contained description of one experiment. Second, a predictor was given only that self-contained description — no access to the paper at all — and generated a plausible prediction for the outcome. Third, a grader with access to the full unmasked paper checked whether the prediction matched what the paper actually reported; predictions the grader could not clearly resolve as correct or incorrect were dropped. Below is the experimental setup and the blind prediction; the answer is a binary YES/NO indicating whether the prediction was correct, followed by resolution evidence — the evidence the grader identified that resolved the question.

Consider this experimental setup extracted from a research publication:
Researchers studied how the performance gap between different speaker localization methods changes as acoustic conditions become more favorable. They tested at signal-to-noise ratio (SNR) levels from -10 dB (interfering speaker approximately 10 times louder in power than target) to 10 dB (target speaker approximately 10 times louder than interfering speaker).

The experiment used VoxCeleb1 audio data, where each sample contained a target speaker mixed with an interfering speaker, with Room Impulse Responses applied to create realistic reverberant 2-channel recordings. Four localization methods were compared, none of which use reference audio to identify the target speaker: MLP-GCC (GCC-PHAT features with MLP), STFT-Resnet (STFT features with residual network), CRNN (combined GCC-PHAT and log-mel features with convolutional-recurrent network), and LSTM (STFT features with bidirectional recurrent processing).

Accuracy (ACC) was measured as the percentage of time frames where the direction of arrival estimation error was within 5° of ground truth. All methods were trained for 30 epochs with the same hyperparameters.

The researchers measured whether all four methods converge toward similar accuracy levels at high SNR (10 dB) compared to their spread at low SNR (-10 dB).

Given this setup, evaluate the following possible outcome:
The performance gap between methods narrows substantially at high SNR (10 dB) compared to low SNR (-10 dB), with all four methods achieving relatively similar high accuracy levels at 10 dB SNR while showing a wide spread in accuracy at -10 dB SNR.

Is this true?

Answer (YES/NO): YES